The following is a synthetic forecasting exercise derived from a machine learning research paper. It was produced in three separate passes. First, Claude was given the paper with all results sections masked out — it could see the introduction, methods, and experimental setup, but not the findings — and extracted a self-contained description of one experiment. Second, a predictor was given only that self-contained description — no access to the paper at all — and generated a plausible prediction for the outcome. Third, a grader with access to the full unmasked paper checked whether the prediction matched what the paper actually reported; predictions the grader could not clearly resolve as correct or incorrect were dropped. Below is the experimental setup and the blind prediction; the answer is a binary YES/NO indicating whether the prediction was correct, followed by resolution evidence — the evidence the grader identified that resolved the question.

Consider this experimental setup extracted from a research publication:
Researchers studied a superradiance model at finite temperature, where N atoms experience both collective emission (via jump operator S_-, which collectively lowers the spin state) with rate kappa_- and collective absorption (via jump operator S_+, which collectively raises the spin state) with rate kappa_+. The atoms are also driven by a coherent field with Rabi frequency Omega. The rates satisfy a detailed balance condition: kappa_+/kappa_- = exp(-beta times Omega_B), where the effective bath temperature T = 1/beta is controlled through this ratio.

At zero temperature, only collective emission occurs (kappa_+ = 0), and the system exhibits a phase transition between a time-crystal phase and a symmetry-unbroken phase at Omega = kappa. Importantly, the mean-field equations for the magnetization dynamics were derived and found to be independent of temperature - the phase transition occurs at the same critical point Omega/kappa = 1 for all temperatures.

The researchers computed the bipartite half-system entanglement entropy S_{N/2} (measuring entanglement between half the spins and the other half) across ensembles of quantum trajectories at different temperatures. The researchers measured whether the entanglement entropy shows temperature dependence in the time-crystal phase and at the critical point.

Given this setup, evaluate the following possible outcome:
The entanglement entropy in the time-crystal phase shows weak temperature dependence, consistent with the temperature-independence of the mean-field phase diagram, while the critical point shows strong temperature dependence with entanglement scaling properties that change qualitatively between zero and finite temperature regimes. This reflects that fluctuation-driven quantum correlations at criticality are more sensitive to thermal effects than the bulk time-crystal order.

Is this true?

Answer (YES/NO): NO